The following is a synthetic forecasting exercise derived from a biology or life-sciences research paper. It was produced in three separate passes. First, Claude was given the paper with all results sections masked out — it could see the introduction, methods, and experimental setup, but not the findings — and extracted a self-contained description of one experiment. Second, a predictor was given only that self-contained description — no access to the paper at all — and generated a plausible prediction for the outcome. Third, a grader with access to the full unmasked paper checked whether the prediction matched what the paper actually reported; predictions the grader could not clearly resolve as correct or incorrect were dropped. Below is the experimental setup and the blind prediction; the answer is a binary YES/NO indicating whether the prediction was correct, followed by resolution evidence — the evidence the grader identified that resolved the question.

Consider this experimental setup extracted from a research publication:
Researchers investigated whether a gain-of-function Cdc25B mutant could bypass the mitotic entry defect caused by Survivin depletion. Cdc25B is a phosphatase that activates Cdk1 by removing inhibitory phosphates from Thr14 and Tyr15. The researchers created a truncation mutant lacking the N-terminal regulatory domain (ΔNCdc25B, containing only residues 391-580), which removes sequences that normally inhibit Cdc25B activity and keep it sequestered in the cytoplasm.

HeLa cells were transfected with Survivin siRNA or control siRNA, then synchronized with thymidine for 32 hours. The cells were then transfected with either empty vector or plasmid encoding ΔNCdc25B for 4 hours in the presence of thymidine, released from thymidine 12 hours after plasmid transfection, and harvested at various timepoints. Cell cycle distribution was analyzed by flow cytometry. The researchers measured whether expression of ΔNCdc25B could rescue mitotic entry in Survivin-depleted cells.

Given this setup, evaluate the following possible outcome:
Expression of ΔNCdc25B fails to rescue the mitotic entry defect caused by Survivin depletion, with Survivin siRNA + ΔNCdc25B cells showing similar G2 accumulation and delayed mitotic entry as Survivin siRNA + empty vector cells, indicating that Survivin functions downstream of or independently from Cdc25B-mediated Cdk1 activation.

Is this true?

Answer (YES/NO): NO